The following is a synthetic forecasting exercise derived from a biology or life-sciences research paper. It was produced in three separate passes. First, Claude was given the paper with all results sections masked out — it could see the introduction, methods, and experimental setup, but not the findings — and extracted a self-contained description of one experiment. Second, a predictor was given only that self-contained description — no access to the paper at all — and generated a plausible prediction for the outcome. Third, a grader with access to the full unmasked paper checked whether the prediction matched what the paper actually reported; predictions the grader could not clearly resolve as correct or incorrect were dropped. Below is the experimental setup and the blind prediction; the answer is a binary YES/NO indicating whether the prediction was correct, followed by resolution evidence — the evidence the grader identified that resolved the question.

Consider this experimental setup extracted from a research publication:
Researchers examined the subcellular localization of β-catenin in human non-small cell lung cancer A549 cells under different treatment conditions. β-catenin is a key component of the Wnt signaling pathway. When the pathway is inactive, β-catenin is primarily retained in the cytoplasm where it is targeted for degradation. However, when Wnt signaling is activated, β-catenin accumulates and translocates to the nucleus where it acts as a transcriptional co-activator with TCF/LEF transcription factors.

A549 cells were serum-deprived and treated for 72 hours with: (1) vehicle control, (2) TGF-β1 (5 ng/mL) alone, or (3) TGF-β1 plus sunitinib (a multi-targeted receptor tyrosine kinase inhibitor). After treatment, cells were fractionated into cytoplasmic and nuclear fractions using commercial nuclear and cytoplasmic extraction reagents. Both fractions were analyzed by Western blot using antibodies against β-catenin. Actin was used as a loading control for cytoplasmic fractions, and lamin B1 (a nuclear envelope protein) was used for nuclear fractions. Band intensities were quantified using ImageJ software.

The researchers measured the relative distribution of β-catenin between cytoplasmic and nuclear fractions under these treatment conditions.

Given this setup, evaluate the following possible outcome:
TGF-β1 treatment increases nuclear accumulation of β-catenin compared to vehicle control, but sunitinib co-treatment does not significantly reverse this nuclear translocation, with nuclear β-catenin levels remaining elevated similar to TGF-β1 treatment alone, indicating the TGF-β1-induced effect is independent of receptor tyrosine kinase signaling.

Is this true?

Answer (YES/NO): NO